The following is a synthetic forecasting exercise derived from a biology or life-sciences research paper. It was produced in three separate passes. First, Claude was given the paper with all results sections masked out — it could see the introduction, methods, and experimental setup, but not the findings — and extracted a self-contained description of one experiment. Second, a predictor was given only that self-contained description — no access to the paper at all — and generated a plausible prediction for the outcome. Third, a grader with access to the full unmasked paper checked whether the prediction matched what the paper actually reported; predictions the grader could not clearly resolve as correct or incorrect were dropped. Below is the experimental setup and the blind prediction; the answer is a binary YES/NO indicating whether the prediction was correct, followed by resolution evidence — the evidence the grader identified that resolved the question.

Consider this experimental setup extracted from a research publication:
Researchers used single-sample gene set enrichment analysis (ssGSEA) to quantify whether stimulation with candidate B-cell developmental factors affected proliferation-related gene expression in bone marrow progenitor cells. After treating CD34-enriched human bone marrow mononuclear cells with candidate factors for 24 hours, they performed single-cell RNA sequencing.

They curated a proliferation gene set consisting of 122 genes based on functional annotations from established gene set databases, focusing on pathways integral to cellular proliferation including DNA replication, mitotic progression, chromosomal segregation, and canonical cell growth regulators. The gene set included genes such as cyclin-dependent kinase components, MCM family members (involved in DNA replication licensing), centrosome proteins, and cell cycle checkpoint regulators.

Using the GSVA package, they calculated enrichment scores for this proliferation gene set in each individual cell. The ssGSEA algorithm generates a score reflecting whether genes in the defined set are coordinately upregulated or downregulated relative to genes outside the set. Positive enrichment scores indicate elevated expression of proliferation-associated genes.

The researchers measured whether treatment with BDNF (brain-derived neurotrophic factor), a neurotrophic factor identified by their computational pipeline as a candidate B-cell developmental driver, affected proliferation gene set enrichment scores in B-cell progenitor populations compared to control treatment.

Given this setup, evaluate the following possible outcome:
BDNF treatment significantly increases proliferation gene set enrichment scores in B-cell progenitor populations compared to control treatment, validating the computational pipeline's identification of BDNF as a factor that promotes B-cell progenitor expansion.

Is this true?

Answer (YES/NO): YES